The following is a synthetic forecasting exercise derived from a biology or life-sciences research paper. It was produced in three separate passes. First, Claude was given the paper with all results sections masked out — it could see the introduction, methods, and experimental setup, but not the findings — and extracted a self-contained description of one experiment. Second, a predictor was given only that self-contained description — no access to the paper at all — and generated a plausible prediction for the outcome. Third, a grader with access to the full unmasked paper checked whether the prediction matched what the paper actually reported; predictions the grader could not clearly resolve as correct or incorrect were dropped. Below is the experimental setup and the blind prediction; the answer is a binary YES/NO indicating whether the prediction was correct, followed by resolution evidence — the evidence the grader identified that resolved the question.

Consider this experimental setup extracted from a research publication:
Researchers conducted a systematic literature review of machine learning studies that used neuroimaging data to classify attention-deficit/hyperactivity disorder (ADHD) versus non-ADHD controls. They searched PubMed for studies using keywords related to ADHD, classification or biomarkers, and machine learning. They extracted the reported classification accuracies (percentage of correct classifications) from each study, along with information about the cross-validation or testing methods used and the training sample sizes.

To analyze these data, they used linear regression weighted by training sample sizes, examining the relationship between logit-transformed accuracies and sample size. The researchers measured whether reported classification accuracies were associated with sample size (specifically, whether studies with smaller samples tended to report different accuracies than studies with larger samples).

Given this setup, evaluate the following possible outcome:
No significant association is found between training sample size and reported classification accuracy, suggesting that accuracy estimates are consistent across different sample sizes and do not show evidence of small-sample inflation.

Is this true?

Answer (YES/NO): YES